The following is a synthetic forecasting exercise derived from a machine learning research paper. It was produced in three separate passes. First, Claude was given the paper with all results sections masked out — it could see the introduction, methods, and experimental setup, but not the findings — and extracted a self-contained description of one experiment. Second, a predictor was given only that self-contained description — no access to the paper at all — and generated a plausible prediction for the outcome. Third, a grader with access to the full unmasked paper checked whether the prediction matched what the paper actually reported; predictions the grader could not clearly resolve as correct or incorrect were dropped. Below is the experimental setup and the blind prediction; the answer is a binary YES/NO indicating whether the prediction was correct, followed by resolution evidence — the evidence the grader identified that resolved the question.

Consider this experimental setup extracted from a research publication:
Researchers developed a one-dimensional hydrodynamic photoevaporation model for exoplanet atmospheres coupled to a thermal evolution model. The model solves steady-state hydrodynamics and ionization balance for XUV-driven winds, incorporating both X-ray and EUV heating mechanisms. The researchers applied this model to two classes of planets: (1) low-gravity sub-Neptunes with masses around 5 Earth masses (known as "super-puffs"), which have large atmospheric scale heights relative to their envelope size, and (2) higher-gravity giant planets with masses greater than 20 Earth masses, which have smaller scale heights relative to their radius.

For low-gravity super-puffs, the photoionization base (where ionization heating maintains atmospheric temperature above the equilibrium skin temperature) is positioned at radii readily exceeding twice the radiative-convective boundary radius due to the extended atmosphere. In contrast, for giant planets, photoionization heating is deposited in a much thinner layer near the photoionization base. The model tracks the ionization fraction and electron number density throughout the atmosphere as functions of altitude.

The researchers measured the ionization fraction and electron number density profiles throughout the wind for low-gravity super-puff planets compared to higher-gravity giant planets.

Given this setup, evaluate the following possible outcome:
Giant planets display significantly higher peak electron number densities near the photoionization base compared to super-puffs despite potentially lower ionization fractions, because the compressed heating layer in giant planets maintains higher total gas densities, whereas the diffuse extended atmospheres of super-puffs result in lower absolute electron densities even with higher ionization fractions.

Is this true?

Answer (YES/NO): NO